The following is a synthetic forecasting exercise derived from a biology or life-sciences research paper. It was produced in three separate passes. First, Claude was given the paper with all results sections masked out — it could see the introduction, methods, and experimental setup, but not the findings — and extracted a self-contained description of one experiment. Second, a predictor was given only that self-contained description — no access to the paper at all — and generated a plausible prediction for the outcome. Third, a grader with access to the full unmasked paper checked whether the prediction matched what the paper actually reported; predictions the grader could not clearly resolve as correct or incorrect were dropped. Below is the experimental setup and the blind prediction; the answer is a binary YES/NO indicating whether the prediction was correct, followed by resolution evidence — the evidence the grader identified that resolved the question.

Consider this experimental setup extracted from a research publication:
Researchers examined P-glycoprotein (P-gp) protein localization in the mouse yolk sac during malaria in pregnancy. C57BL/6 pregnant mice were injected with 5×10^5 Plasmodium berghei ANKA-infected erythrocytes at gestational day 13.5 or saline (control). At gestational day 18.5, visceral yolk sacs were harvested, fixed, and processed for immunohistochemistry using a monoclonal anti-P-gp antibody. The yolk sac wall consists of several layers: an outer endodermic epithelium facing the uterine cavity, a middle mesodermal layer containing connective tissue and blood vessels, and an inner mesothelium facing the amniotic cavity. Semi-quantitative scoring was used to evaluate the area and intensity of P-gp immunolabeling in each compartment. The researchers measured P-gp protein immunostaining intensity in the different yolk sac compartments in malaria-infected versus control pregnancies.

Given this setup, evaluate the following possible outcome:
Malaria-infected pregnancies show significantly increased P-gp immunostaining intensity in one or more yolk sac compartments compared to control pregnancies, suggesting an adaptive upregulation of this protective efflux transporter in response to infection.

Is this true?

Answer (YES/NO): YES